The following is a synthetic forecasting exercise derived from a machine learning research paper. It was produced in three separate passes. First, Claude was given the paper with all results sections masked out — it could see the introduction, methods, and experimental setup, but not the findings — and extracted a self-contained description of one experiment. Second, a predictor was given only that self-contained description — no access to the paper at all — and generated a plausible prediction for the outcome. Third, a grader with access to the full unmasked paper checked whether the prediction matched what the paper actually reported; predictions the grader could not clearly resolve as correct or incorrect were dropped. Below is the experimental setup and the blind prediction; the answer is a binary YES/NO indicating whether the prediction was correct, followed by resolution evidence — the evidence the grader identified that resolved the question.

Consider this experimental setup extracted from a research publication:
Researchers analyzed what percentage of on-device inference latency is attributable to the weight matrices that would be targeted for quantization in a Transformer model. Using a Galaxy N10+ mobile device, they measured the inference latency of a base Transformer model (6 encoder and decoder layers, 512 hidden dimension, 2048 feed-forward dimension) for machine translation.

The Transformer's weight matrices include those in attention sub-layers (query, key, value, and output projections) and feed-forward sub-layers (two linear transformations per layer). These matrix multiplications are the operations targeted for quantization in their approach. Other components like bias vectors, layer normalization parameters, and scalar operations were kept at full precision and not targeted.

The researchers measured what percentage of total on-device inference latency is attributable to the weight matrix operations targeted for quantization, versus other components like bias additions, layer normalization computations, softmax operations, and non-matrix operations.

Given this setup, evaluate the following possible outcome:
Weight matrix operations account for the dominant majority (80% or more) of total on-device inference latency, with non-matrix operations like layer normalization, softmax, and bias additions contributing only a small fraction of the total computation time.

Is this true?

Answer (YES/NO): YES